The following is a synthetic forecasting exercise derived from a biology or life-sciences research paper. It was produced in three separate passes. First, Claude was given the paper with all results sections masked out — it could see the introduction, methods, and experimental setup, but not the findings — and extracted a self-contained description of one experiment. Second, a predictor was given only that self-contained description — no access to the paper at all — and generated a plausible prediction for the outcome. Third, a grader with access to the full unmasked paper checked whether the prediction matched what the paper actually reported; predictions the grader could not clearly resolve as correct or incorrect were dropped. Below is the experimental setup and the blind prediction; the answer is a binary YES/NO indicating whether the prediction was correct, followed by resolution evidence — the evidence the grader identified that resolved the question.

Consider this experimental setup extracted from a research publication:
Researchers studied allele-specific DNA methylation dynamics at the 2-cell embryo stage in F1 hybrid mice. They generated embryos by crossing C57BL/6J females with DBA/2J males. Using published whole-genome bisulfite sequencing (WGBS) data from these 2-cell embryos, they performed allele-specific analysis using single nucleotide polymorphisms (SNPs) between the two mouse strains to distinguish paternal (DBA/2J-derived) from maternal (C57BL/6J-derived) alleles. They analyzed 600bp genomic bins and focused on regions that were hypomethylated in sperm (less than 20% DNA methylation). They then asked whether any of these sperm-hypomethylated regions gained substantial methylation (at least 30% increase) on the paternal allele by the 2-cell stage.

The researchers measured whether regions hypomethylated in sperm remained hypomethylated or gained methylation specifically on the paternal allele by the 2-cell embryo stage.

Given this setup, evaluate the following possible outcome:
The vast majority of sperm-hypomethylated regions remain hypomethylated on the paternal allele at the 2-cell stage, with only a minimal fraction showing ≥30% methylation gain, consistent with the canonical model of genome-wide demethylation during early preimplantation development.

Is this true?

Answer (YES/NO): YES